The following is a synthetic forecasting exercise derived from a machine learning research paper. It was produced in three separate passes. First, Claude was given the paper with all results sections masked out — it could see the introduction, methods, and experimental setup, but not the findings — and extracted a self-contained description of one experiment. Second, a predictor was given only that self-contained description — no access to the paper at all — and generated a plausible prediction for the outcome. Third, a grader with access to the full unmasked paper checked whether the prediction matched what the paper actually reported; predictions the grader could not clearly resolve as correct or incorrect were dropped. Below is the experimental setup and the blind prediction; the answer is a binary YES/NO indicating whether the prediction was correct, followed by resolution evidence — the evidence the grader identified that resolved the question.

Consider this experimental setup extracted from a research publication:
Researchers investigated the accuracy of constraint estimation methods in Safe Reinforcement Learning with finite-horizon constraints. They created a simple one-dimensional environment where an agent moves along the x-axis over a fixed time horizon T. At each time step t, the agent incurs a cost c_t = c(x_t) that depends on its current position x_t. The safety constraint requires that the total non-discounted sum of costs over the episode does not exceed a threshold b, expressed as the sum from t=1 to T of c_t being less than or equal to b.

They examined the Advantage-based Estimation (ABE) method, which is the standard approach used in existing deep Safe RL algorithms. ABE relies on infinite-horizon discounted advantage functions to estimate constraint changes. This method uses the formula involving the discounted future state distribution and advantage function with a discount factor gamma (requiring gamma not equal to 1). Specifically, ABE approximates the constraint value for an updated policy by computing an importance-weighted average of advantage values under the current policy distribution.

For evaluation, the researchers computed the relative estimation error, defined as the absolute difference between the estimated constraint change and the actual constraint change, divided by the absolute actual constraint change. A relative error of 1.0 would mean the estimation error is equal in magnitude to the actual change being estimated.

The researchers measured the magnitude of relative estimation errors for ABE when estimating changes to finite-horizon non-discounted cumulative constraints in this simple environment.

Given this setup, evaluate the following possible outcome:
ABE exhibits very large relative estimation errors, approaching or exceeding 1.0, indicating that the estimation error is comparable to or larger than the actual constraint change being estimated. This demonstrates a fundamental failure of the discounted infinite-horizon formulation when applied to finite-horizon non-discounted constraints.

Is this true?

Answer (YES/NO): YES